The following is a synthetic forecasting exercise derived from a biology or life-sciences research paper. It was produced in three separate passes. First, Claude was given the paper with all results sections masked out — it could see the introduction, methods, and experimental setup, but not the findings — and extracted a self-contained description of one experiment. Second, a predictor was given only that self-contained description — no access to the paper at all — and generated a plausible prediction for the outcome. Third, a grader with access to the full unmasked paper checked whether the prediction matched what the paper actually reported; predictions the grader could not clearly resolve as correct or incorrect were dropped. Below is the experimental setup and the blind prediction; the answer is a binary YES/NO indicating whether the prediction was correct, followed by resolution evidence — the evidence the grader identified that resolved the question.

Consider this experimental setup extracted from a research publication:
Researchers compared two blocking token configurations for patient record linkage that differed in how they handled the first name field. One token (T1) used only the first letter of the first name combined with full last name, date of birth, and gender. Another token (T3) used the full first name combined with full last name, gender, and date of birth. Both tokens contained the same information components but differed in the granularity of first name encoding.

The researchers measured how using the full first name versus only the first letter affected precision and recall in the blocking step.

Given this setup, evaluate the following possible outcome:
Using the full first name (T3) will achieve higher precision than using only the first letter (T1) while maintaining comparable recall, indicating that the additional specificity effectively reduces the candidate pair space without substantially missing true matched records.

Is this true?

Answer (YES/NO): NO